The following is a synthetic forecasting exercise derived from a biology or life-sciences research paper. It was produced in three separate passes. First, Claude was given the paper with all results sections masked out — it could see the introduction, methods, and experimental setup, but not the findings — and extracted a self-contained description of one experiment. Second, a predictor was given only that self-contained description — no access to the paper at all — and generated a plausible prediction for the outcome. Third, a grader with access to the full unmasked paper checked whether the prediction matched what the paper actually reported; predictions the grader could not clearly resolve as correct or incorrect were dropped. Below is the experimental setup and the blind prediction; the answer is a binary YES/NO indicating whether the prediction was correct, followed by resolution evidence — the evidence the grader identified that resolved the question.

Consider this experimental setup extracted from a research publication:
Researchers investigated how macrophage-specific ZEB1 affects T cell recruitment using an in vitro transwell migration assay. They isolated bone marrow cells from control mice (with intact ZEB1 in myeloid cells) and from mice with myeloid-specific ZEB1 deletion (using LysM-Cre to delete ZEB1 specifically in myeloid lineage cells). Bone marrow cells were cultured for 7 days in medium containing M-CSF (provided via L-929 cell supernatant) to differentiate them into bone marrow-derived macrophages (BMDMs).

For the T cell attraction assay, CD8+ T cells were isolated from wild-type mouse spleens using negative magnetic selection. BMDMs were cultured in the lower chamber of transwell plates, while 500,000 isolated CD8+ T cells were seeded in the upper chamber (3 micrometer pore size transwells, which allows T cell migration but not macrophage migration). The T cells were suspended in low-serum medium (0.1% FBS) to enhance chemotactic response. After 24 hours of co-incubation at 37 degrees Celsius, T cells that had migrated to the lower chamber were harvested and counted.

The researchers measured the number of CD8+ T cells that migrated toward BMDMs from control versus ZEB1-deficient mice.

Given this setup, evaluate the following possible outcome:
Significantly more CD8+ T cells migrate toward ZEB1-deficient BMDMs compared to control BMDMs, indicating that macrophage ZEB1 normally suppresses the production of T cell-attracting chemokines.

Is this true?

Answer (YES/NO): NO